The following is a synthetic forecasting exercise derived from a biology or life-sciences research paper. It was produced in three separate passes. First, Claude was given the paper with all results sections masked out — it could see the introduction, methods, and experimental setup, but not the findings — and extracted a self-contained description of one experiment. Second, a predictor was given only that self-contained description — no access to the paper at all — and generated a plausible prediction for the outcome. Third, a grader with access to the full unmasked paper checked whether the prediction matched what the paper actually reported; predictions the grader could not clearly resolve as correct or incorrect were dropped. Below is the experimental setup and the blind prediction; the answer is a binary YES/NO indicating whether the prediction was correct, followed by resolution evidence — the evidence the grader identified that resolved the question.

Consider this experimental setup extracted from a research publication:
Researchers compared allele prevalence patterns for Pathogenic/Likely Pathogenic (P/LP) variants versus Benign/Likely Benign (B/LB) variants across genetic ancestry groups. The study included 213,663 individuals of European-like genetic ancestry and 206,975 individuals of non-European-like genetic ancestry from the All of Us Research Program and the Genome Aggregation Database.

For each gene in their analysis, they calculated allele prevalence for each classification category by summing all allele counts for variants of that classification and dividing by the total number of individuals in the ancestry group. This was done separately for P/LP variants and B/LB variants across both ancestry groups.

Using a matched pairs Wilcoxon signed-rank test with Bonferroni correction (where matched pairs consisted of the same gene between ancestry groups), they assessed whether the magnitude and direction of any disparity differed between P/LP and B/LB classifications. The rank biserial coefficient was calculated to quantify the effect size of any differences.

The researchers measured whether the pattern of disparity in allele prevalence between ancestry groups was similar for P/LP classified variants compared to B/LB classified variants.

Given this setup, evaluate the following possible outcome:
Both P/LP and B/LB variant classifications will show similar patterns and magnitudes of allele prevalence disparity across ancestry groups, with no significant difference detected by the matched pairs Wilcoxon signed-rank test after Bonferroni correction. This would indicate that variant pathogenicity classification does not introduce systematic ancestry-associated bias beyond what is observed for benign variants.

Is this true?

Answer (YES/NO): NO